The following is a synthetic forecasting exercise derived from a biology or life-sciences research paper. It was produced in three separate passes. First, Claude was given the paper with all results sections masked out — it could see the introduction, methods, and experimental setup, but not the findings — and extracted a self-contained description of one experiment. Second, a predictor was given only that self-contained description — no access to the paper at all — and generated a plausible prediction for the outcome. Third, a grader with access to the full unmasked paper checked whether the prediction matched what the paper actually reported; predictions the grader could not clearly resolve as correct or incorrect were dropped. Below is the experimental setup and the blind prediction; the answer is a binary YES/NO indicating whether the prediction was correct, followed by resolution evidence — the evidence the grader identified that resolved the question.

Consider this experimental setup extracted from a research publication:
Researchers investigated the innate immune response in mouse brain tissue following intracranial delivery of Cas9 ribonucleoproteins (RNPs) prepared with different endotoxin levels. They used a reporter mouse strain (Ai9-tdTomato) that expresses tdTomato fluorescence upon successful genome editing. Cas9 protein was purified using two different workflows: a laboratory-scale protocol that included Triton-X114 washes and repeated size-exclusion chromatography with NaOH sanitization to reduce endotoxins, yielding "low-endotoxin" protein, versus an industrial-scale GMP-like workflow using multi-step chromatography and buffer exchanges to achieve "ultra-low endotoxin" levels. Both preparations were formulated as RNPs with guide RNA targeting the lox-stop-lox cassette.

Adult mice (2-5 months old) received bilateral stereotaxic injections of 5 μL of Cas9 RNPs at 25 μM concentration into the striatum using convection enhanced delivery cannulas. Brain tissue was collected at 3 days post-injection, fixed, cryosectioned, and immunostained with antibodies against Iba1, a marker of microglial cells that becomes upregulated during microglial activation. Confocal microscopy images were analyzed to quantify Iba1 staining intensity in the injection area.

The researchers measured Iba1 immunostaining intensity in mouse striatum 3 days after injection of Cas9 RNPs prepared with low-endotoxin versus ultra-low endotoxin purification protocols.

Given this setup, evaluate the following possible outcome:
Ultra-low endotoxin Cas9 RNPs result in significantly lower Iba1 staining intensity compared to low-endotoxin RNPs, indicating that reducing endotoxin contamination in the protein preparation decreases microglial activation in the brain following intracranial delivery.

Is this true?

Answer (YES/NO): YES